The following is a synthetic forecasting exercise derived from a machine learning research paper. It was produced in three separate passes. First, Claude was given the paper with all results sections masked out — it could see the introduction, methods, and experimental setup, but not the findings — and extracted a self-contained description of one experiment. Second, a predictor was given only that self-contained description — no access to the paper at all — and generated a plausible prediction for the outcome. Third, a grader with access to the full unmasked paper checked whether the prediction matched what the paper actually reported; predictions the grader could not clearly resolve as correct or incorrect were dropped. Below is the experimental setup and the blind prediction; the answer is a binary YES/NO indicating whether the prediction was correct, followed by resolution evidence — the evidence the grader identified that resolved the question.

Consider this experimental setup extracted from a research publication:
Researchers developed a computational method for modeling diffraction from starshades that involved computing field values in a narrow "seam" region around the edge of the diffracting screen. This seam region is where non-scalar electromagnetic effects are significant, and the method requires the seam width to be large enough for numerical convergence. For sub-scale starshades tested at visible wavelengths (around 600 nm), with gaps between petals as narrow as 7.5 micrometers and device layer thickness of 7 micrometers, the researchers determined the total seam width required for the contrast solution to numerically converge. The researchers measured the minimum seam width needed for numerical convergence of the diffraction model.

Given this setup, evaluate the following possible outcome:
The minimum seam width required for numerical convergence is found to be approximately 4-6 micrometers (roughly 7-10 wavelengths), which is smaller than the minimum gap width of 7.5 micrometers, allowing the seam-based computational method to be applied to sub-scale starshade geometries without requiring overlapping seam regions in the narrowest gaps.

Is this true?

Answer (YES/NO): NO